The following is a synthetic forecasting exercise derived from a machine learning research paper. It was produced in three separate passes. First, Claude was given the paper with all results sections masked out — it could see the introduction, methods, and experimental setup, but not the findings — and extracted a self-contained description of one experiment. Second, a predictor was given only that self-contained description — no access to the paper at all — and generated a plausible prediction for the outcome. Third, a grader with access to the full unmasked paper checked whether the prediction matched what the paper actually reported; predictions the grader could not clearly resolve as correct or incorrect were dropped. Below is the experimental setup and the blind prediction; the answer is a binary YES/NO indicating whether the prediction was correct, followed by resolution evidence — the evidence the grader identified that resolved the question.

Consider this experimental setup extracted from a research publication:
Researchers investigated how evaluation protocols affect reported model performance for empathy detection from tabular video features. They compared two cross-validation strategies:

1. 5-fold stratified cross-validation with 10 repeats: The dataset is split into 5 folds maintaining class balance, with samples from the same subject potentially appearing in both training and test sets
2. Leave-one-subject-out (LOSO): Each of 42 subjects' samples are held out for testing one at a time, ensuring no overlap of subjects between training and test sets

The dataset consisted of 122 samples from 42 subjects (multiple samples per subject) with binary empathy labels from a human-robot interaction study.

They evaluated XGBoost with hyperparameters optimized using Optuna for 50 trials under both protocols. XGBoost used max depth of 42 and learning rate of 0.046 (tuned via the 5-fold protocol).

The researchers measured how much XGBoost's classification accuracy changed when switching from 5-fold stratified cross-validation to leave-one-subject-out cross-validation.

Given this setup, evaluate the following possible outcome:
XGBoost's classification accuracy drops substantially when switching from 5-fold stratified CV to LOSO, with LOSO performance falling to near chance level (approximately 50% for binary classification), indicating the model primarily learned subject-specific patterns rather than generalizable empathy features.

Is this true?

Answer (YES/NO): YES